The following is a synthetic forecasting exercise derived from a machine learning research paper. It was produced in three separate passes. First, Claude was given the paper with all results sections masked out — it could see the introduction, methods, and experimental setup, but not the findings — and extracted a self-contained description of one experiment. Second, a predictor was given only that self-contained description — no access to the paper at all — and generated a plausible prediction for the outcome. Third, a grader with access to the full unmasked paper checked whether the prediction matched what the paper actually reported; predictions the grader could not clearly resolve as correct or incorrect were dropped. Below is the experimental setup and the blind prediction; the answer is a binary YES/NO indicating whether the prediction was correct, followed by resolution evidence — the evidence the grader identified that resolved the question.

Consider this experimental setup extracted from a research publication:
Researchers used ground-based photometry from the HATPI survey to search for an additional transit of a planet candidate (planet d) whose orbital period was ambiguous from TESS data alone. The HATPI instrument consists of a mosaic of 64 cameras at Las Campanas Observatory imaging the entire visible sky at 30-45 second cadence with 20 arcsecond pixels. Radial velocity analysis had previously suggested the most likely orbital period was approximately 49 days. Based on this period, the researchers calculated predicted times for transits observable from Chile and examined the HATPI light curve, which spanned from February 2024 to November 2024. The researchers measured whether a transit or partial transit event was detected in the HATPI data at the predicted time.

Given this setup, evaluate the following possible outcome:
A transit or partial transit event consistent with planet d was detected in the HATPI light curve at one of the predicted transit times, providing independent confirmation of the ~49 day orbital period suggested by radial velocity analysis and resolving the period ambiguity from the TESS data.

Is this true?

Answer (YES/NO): YES